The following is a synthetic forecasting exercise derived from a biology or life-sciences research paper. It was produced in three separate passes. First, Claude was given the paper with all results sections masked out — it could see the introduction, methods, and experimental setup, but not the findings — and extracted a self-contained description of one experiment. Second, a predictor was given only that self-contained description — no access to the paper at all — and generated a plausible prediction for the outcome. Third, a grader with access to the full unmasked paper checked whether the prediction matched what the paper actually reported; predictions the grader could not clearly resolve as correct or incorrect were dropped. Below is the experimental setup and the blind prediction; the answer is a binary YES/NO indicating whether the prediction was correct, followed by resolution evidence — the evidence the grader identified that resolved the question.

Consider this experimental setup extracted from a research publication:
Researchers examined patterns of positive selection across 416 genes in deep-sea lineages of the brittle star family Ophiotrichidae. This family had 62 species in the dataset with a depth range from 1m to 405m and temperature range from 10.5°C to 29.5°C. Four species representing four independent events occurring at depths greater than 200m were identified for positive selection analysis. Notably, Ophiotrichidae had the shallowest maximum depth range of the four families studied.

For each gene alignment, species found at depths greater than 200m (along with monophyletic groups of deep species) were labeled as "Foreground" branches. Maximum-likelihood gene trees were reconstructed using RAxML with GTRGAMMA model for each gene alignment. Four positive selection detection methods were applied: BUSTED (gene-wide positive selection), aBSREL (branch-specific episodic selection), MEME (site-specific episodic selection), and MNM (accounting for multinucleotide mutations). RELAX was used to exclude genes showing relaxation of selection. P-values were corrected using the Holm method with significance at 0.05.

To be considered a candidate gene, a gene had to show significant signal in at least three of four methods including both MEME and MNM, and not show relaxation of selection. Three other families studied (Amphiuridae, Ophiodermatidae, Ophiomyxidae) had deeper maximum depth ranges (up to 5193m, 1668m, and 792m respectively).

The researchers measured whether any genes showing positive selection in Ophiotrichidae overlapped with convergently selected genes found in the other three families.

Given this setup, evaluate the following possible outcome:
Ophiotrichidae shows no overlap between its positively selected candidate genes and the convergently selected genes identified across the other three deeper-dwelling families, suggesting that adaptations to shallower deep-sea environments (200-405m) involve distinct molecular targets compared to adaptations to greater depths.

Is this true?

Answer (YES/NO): YES